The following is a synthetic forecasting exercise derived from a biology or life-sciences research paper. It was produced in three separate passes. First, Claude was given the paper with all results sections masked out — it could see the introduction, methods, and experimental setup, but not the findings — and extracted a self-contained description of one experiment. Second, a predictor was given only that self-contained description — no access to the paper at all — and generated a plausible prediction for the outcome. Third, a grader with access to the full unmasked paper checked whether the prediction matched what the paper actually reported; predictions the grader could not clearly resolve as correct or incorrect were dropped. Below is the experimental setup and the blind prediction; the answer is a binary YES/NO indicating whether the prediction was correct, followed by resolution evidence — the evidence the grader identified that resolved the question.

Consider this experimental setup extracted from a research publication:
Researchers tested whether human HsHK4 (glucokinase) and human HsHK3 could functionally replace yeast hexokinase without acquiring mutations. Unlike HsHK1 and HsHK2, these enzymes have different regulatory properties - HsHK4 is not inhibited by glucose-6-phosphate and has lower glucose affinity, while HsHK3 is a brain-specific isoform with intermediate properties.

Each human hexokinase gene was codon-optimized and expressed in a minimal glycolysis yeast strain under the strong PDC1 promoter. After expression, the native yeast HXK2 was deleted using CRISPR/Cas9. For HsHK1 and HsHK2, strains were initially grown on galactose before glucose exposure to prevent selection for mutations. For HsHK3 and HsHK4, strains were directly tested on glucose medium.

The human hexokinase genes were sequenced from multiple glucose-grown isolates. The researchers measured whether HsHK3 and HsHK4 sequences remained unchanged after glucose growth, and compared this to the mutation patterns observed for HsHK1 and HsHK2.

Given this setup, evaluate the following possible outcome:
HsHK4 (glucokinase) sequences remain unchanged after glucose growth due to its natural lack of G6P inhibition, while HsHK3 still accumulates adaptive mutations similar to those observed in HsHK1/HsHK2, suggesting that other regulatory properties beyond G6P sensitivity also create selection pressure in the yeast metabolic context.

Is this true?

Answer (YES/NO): NO